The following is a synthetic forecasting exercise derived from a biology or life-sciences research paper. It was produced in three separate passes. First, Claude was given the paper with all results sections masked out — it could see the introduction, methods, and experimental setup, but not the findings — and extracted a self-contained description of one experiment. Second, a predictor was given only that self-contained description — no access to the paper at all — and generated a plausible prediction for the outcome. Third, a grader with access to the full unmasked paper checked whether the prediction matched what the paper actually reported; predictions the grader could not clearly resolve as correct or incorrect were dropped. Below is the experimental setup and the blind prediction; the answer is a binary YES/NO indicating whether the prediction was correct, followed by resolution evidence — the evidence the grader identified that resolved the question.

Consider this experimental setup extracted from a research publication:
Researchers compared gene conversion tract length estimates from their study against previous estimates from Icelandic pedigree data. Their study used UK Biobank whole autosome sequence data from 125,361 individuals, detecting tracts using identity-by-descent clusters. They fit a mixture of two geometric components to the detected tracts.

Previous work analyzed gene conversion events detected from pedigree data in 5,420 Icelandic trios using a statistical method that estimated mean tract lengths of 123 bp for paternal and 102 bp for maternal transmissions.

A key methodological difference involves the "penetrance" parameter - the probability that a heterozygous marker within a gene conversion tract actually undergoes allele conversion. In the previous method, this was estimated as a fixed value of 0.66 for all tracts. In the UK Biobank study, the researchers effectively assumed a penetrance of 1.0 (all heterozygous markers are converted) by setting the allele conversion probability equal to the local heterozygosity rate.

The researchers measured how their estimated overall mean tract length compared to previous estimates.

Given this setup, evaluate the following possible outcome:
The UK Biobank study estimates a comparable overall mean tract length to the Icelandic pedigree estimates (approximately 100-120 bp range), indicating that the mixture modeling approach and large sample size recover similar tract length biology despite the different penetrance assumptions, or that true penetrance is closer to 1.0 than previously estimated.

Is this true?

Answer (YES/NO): NO